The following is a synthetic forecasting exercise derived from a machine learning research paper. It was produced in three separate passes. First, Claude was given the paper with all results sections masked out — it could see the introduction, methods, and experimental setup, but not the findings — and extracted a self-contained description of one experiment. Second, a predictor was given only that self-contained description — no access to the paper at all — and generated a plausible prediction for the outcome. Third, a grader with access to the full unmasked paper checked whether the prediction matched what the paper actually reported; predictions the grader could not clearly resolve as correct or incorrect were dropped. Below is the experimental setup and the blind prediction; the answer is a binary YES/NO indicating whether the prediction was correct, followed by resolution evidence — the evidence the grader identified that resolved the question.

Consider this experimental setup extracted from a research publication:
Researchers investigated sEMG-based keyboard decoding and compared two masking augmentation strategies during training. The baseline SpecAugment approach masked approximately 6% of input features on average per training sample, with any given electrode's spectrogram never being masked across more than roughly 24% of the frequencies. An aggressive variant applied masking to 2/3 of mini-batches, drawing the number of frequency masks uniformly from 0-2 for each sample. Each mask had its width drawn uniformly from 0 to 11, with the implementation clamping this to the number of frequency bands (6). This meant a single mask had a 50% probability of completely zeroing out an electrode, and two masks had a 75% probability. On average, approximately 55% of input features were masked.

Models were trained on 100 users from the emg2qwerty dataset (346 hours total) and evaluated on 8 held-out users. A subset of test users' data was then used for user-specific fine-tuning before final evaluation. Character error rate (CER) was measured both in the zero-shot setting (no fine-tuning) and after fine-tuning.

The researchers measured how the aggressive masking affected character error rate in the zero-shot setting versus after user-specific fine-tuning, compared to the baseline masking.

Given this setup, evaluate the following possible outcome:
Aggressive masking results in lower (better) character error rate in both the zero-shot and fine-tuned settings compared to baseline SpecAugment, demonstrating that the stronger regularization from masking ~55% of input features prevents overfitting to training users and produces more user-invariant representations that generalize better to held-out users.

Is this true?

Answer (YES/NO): NO